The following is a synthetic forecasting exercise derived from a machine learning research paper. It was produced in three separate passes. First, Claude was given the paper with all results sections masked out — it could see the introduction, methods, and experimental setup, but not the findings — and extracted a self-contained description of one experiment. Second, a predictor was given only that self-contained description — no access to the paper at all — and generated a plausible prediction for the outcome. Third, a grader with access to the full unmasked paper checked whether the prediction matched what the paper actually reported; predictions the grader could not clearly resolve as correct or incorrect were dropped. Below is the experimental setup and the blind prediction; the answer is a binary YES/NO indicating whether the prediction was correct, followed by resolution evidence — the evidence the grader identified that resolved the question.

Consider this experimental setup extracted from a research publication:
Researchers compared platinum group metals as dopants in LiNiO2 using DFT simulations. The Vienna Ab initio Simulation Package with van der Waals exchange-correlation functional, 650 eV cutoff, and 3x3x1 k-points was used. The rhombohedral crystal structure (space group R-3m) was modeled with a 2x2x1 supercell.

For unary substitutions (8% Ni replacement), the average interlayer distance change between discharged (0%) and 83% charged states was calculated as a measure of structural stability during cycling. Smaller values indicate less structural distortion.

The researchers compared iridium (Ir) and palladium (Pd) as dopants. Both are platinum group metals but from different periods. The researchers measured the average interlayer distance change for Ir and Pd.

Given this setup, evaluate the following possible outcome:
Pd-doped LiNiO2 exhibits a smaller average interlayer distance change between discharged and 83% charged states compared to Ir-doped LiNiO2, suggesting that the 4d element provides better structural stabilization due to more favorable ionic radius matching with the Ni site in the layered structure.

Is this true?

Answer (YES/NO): NO